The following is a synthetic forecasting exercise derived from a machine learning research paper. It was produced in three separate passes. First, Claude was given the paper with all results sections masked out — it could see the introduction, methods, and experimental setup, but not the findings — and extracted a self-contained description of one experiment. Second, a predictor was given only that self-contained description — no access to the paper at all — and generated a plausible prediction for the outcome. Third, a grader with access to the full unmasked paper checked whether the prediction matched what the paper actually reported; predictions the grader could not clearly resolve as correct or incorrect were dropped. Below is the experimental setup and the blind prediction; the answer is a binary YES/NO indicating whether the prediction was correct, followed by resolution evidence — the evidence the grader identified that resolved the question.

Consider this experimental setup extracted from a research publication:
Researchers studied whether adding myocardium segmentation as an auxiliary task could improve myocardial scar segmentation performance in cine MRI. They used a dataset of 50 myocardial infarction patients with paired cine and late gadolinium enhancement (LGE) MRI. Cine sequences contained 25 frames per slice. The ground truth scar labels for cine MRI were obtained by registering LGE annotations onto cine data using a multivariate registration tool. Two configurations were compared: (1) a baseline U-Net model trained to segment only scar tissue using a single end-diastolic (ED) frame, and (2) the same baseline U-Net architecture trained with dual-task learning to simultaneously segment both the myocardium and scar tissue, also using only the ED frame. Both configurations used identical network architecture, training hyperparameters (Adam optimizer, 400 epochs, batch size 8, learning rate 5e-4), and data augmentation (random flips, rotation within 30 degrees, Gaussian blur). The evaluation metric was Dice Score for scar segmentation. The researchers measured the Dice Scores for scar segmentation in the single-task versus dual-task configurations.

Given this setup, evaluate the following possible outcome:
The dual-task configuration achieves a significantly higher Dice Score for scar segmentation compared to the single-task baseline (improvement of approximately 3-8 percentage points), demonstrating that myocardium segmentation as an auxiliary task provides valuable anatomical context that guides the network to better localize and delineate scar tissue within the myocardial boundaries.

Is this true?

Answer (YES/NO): NO